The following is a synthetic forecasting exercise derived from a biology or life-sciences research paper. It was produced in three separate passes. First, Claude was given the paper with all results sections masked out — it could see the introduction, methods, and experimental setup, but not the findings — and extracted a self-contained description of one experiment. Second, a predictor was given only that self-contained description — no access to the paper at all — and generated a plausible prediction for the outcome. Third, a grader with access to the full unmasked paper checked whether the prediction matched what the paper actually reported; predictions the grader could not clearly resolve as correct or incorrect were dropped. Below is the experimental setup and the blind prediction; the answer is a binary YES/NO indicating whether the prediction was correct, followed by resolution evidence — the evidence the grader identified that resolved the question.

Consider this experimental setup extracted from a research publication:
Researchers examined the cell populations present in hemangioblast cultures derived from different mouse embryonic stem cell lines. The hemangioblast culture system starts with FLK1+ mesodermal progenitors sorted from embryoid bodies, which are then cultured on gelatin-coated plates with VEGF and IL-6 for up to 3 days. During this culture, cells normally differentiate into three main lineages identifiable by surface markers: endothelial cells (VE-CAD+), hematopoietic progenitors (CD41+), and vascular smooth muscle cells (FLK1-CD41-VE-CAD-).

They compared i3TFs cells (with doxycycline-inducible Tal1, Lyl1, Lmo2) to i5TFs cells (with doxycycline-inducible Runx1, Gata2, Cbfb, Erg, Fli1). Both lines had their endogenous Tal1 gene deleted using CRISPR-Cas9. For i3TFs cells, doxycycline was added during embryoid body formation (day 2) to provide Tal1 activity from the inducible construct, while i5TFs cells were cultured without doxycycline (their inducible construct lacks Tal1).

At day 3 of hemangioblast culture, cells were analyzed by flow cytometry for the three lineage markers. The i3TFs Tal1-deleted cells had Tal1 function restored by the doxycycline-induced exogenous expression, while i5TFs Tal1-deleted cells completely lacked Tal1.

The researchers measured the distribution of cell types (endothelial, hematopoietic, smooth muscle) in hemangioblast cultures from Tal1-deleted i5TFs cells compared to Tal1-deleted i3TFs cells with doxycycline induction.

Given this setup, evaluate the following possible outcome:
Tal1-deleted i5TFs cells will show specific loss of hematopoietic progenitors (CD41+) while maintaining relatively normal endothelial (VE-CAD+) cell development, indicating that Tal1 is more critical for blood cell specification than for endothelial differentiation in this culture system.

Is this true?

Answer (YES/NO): NO